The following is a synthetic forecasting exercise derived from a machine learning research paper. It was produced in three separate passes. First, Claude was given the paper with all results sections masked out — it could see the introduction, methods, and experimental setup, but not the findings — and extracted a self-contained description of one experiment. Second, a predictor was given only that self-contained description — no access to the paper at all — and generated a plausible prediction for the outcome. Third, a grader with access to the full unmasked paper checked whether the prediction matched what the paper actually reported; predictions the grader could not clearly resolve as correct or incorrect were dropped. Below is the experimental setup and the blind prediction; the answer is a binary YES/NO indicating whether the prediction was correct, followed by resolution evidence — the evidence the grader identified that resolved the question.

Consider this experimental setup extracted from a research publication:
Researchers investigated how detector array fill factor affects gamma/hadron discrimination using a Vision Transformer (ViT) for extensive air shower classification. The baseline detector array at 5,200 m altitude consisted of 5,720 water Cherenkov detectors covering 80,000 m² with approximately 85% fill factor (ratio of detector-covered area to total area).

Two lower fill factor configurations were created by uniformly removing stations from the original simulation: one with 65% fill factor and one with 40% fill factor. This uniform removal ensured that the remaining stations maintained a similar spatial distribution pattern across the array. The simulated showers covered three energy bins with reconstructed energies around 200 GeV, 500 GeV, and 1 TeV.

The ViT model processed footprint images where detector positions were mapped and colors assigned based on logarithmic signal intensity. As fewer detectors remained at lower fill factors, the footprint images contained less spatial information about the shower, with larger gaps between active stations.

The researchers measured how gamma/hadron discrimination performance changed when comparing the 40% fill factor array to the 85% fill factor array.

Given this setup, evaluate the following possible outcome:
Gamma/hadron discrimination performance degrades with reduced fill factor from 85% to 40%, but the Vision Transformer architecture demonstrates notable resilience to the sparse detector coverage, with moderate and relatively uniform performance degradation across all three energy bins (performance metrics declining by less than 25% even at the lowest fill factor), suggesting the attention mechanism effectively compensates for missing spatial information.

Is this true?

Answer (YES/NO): NO